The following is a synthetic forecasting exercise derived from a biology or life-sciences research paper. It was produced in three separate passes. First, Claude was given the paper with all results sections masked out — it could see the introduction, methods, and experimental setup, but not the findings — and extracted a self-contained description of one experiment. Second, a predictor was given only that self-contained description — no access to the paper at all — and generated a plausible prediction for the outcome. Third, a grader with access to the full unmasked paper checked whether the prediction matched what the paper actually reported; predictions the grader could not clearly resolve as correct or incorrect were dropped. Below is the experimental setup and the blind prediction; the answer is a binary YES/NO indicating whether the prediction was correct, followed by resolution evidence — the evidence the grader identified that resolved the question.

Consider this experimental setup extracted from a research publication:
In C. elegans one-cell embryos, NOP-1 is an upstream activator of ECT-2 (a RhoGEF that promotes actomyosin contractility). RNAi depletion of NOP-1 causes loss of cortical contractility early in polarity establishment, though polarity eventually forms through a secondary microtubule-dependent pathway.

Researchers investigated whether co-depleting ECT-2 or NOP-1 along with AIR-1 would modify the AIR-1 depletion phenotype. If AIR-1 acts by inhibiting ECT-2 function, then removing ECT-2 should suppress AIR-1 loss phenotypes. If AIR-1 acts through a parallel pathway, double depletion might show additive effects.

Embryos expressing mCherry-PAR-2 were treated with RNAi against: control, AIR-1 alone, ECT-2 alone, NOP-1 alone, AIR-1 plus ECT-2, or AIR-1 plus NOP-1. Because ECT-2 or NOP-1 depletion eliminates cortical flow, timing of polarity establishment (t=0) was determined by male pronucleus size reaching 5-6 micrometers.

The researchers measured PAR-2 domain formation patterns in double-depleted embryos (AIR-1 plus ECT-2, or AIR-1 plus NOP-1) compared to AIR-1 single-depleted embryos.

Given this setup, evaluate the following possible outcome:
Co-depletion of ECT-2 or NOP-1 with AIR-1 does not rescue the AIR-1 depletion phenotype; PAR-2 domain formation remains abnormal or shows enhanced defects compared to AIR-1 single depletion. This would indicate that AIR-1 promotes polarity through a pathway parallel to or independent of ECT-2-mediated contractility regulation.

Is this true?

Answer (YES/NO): NO